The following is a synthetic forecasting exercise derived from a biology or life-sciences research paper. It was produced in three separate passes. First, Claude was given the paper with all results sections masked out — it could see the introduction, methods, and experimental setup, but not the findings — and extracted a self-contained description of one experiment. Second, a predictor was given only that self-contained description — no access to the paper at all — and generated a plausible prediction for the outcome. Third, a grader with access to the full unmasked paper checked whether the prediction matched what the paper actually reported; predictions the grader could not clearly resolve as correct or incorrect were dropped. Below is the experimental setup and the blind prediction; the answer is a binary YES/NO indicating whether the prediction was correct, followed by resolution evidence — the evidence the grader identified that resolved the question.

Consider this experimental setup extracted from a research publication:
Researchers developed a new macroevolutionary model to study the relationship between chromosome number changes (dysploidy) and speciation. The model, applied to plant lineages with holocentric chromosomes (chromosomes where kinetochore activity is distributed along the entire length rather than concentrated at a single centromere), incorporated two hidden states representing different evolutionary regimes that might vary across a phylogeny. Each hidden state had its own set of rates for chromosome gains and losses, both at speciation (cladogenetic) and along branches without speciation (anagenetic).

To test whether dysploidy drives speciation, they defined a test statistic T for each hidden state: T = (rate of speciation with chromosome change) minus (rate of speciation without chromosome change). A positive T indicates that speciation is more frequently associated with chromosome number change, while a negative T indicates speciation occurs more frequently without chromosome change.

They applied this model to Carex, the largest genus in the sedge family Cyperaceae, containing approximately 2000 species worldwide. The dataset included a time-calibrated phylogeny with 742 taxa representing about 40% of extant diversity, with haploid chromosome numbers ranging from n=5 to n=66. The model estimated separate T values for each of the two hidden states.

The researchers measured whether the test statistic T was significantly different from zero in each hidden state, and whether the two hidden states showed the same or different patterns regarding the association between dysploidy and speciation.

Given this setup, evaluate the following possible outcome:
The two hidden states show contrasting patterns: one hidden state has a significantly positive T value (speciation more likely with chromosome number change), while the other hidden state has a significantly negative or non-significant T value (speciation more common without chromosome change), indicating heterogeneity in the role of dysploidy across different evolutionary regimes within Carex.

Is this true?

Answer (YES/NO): YES